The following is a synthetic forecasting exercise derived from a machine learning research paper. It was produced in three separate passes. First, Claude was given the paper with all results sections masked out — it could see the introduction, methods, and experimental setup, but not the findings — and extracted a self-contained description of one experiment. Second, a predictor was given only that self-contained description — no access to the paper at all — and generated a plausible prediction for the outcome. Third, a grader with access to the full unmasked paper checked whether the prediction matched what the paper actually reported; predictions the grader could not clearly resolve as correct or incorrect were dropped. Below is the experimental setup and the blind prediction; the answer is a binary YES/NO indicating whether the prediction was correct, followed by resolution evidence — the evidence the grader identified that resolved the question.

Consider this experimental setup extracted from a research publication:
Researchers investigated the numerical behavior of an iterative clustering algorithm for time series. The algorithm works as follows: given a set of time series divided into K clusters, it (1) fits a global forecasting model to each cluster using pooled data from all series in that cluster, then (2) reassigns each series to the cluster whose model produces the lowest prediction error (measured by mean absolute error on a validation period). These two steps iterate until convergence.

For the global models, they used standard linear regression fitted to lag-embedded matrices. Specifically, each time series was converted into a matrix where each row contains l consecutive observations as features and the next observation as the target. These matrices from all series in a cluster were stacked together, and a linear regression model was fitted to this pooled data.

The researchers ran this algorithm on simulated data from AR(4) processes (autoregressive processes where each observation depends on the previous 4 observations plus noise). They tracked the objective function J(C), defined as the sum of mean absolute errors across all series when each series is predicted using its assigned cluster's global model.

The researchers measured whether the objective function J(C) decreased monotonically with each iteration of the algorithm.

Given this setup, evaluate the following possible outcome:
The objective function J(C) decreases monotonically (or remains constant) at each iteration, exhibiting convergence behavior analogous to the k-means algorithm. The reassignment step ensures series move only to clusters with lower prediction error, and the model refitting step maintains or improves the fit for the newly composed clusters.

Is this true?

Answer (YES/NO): NO